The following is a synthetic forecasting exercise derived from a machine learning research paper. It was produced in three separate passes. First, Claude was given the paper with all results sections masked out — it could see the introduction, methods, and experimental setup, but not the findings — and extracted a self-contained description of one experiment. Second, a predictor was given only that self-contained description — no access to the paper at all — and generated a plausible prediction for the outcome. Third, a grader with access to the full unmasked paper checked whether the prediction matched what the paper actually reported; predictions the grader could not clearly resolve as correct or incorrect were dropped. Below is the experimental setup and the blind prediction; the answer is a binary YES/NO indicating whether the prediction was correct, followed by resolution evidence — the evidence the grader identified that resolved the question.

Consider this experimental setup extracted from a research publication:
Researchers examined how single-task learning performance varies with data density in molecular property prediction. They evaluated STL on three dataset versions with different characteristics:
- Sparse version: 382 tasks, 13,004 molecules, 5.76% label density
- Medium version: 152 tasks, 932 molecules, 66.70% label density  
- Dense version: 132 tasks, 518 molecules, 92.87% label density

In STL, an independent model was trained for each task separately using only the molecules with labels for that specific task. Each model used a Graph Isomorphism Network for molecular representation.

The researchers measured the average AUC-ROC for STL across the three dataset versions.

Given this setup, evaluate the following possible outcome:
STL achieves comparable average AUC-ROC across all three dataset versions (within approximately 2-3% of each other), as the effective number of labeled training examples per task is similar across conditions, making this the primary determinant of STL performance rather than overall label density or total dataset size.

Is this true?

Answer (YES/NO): YES